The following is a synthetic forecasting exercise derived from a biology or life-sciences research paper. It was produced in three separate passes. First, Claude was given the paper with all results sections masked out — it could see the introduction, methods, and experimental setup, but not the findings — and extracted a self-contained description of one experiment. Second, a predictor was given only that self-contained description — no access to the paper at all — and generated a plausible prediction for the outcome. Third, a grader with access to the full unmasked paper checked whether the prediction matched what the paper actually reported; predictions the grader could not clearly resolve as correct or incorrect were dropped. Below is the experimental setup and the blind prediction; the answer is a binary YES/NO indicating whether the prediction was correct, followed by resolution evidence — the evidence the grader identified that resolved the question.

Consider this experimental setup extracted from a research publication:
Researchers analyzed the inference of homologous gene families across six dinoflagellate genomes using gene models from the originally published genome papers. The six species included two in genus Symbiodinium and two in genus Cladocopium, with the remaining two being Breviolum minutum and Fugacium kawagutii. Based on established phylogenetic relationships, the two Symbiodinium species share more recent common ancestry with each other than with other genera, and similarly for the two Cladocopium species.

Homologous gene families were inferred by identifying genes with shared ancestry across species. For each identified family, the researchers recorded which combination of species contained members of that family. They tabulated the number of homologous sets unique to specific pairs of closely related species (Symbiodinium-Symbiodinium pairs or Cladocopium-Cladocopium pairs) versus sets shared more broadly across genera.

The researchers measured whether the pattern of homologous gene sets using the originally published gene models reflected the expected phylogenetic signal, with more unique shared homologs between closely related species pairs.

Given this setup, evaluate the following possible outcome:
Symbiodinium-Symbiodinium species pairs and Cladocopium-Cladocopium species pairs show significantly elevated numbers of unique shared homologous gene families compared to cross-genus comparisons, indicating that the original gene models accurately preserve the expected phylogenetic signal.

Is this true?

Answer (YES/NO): NO